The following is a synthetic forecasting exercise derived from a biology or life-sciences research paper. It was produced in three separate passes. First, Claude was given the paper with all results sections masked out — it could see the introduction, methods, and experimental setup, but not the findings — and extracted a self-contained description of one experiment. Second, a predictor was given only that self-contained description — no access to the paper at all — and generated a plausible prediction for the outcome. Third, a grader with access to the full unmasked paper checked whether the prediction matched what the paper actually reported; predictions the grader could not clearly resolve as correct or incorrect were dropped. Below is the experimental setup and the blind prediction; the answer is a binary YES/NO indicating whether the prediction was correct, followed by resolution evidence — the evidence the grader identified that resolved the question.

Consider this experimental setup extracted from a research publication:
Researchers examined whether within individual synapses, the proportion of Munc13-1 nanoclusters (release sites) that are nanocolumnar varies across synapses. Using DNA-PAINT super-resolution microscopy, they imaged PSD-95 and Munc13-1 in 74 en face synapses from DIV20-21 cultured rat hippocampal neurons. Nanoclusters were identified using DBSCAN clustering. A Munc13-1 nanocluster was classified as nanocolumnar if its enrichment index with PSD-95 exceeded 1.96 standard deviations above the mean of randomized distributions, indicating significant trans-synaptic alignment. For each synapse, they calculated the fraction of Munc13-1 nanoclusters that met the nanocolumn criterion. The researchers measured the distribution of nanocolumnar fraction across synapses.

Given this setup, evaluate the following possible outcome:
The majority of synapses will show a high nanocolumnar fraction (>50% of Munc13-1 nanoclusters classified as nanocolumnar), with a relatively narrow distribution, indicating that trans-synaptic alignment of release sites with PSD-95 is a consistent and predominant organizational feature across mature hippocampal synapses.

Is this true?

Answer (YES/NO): NO